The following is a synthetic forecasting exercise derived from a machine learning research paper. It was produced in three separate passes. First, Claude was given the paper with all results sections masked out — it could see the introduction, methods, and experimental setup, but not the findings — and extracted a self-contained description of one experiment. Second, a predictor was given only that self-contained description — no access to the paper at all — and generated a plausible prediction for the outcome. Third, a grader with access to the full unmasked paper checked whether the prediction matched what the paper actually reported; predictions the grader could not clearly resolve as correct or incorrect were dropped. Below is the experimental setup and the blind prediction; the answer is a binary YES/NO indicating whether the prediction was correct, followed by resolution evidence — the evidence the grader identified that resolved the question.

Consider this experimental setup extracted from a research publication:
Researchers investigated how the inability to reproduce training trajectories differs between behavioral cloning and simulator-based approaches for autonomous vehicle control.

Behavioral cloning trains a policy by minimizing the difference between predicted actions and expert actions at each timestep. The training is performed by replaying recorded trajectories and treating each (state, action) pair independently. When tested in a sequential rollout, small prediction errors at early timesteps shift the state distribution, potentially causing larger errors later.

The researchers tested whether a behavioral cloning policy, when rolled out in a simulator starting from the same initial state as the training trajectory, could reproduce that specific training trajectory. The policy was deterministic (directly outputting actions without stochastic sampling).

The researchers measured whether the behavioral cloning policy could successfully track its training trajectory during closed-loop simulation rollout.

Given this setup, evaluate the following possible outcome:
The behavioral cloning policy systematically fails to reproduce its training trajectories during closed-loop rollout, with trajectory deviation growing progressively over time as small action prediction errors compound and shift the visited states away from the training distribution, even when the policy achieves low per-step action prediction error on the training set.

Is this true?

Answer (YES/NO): YES